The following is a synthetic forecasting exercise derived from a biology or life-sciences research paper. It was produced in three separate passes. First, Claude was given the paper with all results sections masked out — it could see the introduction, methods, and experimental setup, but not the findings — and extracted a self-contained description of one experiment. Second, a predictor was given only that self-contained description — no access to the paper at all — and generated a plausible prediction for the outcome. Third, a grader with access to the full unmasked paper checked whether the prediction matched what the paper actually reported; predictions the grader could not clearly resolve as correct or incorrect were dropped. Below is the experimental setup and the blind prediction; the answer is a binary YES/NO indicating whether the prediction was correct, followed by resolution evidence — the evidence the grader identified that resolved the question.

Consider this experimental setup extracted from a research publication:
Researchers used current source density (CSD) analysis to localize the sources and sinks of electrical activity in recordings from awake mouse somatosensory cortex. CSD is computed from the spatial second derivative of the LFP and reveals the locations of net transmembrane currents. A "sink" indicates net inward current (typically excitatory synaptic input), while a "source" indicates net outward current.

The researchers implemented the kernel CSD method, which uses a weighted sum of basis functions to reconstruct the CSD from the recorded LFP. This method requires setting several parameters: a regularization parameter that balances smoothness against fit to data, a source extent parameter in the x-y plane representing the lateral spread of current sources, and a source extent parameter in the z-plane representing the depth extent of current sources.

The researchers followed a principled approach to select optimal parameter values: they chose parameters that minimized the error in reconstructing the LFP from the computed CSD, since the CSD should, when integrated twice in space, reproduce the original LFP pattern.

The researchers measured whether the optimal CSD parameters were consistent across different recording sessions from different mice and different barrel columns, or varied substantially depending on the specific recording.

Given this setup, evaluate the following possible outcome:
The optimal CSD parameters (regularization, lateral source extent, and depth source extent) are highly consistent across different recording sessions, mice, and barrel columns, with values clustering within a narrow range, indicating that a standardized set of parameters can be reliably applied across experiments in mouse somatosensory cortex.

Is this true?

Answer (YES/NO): YES